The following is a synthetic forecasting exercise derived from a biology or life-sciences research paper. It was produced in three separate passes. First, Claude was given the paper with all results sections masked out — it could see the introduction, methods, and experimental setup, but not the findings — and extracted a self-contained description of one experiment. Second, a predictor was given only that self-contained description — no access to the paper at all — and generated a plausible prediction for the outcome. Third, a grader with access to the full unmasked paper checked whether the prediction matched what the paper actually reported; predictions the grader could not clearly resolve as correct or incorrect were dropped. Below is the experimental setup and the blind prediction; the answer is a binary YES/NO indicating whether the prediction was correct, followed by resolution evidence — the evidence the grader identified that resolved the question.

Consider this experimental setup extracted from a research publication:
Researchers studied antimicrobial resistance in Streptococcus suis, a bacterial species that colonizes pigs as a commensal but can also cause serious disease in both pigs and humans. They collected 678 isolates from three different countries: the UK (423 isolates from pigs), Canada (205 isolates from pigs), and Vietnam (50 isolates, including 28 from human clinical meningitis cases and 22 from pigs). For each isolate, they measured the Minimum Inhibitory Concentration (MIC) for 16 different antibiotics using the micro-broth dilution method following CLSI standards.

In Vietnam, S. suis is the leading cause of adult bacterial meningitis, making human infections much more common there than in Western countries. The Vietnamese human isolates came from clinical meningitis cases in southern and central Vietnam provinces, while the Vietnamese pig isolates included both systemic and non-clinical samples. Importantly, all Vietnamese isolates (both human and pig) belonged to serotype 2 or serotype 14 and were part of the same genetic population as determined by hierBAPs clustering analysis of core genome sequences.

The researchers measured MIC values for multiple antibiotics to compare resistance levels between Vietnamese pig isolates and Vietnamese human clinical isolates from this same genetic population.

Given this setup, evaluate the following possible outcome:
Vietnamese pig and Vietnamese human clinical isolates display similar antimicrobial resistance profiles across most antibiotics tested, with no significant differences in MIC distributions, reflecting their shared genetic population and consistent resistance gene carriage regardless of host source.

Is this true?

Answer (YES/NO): YES